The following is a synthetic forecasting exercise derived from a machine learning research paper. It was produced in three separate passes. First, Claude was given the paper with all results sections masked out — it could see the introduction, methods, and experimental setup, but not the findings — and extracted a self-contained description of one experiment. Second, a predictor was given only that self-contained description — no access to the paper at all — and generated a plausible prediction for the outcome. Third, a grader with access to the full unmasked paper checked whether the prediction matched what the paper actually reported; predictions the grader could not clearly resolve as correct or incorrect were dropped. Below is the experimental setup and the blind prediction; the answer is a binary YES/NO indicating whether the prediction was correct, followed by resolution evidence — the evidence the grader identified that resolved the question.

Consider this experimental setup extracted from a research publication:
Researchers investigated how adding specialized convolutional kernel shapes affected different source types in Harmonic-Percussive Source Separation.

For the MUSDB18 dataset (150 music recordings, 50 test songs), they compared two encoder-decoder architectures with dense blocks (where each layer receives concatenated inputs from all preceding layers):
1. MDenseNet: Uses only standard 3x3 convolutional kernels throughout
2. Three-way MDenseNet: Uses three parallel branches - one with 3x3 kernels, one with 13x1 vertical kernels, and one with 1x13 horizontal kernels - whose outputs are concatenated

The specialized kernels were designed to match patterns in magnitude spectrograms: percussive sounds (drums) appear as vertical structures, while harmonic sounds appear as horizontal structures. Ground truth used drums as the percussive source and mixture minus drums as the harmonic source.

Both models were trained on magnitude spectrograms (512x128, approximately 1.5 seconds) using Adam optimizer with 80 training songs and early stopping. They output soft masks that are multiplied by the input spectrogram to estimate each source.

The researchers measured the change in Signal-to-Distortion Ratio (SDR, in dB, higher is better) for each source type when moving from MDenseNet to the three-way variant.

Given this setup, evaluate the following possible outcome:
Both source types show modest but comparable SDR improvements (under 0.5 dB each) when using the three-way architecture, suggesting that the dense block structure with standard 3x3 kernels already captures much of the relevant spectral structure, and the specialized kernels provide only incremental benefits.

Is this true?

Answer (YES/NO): NO